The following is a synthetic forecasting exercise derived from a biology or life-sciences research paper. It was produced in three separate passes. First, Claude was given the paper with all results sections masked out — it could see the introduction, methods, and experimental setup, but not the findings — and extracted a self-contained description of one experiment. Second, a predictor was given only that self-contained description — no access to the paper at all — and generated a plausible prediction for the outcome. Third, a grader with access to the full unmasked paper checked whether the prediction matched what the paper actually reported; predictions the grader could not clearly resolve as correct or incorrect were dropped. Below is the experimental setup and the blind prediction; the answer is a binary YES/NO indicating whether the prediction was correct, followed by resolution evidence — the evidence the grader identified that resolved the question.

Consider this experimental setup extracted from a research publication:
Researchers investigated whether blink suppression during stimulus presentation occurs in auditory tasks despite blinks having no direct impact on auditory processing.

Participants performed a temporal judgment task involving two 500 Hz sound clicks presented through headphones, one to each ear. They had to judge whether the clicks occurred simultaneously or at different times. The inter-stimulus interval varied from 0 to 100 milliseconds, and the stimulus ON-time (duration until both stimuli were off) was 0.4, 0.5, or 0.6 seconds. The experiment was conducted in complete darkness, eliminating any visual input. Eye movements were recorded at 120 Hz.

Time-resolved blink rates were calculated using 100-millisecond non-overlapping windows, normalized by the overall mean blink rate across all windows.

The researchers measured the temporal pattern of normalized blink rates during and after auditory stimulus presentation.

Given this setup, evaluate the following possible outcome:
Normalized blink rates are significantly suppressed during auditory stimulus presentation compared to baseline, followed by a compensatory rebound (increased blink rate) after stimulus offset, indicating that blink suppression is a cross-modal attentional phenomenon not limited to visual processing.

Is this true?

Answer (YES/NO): YES